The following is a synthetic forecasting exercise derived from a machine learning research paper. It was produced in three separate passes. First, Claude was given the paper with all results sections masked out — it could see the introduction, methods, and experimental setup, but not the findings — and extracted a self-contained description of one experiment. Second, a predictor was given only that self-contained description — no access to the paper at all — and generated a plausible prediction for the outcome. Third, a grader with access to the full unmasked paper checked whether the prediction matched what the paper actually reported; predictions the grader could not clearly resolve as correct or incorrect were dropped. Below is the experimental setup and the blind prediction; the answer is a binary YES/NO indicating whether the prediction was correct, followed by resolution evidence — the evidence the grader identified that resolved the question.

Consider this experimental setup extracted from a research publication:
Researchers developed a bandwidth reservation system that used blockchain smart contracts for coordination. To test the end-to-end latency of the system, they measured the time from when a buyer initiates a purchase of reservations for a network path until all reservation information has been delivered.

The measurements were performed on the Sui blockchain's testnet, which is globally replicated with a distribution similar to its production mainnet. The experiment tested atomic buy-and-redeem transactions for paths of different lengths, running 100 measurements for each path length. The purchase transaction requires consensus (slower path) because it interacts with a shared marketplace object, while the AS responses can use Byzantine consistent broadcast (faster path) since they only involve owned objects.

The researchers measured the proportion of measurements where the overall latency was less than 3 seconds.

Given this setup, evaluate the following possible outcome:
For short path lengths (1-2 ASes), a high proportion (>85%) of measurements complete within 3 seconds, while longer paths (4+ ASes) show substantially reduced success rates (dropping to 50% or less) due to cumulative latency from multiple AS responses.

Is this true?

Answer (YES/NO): NO